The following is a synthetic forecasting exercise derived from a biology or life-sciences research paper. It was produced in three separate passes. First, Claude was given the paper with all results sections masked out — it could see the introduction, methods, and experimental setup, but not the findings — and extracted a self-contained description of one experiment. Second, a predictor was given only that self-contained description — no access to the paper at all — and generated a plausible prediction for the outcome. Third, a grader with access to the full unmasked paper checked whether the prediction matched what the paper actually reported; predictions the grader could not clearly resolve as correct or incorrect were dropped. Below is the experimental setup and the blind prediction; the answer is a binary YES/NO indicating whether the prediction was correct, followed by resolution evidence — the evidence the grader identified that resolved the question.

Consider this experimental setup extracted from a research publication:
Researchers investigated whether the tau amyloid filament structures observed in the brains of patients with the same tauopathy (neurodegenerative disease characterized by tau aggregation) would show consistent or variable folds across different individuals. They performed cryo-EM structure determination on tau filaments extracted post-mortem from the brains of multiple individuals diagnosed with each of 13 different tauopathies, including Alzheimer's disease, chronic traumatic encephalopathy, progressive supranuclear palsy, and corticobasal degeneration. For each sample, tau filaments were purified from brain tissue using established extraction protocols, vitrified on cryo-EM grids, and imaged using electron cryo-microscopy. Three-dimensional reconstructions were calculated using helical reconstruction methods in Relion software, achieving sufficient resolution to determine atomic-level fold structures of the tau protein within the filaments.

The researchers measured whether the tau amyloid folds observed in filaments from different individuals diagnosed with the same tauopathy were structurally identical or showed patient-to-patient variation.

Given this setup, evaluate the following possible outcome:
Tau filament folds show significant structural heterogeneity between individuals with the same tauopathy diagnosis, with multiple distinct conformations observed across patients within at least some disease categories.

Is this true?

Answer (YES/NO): NO